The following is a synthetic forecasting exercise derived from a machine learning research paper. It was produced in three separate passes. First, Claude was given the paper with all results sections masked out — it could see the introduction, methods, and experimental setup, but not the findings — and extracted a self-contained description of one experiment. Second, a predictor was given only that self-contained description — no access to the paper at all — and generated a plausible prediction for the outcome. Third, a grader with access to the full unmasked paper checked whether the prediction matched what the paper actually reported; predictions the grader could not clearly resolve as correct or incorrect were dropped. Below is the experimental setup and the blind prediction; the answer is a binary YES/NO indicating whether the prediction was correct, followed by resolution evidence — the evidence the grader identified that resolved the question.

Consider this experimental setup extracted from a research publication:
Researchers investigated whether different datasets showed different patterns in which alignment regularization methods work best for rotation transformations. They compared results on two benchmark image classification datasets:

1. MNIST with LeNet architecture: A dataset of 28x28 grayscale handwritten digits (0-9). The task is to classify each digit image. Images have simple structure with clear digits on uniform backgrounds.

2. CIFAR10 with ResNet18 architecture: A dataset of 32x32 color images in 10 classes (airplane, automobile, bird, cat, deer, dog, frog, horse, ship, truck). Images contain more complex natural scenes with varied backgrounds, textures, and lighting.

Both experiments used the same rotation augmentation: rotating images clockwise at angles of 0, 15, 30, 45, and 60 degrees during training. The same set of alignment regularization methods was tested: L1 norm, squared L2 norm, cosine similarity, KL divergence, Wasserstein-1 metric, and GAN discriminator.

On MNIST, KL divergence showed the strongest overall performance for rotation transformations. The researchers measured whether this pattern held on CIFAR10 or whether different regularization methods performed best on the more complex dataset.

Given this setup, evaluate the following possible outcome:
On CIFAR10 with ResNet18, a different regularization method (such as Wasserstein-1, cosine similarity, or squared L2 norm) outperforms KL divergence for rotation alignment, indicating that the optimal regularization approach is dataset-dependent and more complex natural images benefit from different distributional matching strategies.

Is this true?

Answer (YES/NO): YES